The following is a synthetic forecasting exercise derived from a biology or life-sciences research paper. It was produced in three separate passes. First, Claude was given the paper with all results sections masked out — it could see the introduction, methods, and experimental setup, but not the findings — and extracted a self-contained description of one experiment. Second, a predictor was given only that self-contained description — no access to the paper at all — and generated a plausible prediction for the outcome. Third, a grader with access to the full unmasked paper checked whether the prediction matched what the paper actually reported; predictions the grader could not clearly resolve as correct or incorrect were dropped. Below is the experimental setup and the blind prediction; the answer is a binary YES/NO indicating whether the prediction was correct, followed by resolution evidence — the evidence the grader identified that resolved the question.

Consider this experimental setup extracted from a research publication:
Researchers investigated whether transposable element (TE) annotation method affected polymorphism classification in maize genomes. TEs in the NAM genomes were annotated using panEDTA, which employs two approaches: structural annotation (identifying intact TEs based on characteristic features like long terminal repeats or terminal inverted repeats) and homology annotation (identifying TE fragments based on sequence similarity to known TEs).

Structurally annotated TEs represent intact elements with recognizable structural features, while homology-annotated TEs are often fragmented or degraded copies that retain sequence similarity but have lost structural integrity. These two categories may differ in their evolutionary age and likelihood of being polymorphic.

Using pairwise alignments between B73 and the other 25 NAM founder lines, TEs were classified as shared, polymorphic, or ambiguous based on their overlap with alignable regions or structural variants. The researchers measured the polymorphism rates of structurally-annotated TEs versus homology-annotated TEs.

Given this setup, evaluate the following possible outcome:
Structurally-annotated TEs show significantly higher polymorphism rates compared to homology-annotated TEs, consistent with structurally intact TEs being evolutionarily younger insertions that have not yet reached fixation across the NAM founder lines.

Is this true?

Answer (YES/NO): YES